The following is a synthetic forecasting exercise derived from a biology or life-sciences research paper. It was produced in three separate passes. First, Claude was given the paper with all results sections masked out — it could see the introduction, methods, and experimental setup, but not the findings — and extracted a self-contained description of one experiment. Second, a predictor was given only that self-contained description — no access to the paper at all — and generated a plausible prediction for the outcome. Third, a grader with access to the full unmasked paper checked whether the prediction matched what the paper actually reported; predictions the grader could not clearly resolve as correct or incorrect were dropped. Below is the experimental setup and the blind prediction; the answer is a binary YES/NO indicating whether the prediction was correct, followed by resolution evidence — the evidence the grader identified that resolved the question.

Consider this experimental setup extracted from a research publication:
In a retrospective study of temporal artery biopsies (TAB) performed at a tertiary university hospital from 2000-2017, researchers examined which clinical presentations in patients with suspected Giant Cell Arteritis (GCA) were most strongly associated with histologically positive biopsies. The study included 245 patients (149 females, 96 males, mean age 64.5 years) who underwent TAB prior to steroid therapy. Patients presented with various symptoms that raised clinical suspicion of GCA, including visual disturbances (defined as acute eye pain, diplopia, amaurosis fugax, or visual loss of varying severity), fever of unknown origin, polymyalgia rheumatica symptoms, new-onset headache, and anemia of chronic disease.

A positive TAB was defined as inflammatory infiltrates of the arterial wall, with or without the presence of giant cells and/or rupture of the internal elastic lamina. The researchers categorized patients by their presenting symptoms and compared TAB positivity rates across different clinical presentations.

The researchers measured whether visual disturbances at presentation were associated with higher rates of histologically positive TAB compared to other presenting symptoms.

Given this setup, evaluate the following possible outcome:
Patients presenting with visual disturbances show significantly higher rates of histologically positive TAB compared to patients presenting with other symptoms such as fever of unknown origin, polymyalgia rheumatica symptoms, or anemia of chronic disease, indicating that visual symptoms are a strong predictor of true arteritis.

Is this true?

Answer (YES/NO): YES